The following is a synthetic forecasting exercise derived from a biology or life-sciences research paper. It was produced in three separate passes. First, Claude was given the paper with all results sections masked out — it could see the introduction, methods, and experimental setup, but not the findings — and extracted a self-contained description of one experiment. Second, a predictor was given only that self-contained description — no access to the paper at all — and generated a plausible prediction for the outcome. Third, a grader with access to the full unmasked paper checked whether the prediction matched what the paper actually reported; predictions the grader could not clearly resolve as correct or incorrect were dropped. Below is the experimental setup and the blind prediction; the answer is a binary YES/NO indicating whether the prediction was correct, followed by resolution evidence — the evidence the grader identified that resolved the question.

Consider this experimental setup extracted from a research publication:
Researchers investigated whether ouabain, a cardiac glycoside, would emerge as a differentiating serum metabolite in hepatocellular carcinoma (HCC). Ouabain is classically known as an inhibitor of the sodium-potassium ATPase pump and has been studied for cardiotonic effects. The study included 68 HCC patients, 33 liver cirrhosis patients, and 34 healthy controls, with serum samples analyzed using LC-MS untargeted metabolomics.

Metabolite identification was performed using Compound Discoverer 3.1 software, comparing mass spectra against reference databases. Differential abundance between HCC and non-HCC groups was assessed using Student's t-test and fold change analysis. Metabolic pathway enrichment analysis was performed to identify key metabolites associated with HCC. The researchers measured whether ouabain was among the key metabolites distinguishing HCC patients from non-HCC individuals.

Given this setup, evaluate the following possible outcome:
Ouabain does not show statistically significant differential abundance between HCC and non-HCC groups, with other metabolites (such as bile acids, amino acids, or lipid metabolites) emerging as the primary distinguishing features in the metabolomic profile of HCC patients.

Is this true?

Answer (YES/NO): NO